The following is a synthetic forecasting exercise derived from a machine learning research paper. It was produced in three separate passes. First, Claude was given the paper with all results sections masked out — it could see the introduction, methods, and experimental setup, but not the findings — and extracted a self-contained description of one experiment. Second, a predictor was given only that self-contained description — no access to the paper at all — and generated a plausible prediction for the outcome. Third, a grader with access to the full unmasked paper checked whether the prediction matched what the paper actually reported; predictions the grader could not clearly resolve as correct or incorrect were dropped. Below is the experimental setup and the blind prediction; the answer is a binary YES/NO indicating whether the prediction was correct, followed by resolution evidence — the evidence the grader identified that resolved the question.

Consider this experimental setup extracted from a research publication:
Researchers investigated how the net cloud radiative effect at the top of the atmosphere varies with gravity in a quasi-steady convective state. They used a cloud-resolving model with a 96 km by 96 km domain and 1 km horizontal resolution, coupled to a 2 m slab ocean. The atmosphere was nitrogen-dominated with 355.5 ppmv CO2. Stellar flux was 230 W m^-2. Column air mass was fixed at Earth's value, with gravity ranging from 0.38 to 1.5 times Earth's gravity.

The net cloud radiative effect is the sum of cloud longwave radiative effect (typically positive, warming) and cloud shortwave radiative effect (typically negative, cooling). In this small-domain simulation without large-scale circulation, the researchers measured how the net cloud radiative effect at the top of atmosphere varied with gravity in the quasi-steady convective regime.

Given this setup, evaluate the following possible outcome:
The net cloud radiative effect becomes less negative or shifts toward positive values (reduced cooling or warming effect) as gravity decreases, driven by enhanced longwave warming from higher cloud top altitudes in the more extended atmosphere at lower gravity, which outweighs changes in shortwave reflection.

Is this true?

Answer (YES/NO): NO